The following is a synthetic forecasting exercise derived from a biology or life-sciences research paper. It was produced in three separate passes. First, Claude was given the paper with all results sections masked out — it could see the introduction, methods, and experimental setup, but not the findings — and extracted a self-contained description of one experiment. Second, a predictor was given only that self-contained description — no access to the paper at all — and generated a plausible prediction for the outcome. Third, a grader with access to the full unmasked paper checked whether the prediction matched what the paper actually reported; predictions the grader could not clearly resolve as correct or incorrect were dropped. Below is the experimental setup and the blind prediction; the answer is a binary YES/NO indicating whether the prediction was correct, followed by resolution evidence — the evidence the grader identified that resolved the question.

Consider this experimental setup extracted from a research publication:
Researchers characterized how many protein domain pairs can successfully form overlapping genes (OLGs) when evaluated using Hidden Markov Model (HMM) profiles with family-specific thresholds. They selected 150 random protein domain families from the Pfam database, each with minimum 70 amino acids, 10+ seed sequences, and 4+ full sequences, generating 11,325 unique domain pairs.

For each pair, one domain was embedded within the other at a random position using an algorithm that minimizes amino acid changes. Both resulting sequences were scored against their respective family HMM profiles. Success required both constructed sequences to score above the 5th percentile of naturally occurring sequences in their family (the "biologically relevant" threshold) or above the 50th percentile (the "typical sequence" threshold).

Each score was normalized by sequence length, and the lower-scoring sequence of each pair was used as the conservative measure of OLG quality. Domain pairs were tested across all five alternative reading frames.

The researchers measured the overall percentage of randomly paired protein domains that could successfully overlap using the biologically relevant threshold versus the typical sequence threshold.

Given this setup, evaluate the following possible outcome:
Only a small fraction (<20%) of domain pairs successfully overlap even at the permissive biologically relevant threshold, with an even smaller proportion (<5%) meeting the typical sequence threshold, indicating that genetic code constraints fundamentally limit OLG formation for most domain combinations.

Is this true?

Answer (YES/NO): NO